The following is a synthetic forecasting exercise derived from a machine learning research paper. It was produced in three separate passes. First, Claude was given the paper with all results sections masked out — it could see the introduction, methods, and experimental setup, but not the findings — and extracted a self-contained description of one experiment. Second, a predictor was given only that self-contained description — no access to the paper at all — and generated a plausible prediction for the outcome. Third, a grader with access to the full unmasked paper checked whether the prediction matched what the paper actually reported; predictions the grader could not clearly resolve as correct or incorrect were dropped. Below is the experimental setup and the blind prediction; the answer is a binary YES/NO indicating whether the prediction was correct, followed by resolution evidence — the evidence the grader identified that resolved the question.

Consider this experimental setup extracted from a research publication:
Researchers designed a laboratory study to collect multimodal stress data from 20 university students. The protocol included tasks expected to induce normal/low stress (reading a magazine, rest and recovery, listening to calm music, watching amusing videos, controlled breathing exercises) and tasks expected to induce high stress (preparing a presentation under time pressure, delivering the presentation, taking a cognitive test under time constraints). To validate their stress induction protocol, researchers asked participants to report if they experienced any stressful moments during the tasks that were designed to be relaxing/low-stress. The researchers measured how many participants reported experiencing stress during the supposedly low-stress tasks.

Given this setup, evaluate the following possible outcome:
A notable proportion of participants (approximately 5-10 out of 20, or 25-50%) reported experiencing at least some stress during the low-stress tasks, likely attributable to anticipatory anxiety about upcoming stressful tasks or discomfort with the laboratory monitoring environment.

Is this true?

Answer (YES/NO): NO